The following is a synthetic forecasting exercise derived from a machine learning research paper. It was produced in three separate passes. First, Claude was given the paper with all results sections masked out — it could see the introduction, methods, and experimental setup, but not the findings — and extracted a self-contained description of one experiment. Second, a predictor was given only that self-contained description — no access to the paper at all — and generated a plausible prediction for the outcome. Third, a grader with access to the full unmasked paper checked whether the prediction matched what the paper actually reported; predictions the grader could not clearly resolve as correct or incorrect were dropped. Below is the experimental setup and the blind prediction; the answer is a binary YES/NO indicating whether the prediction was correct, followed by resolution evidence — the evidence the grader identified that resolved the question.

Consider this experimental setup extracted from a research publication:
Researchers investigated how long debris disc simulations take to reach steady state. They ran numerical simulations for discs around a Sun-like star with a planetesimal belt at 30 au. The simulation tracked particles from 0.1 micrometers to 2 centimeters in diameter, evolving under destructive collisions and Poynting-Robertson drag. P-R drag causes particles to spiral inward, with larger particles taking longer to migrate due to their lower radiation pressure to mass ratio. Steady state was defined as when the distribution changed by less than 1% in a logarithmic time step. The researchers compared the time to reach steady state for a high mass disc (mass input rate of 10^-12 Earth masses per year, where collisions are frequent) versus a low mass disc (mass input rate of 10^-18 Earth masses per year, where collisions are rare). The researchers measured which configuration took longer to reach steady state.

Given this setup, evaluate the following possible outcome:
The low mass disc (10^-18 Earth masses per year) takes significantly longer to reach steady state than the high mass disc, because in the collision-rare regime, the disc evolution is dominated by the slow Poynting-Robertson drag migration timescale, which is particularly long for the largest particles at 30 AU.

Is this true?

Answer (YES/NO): YES